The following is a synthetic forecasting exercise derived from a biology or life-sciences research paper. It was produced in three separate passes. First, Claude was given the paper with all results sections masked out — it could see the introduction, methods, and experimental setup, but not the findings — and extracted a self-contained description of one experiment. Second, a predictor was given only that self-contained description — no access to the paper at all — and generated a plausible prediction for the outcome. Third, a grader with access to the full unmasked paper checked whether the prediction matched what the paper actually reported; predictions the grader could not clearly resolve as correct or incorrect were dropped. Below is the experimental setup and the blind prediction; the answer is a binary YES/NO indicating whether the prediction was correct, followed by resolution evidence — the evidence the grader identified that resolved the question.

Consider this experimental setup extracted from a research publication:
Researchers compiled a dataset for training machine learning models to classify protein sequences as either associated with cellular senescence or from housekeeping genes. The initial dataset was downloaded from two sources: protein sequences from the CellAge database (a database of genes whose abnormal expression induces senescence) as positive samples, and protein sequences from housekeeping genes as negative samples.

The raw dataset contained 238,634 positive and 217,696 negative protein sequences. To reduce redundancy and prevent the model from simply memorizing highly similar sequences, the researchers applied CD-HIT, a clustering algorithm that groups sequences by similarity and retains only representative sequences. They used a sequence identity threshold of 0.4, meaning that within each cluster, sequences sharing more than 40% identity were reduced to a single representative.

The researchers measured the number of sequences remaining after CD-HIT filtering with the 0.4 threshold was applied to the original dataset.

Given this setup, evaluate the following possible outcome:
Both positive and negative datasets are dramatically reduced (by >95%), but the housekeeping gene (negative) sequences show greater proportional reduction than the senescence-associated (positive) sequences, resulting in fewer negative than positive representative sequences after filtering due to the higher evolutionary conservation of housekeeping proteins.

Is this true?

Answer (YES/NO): NO